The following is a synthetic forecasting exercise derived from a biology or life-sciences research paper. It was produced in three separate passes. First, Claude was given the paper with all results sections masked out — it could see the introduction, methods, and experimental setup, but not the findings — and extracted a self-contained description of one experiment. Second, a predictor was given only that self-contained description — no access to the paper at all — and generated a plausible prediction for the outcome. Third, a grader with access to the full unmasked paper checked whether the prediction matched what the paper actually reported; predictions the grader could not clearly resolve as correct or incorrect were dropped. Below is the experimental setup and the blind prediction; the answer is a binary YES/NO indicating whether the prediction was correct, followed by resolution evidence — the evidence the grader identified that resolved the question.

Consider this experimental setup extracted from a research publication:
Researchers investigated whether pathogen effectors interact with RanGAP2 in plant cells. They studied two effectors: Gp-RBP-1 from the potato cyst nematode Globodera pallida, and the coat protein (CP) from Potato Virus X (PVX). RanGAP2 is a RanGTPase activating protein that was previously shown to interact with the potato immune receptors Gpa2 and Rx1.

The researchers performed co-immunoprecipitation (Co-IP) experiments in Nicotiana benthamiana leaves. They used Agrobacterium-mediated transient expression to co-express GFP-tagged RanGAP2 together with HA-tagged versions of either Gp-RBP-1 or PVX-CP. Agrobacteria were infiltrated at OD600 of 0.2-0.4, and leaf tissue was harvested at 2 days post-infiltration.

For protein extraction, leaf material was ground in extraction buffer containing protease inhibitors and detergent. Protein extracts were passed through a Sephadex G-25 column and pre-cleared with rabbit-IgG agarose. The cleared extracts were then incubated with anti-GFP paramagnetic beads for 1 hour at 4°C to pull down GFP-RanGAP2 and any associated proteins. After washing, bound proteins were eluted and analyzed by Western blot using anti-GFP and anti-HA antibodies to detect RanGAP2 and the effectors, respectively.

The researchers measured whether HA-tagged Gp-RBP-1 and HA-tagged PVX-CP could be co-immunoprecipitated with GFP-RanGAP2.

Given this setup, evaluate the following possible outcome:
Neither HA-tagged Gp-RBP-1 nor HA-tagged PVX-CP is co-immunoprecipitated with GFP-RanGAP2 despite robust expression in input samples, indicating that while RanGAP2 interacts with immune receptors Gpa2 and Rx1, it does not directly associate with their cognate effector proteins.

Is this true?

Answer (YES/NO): NO